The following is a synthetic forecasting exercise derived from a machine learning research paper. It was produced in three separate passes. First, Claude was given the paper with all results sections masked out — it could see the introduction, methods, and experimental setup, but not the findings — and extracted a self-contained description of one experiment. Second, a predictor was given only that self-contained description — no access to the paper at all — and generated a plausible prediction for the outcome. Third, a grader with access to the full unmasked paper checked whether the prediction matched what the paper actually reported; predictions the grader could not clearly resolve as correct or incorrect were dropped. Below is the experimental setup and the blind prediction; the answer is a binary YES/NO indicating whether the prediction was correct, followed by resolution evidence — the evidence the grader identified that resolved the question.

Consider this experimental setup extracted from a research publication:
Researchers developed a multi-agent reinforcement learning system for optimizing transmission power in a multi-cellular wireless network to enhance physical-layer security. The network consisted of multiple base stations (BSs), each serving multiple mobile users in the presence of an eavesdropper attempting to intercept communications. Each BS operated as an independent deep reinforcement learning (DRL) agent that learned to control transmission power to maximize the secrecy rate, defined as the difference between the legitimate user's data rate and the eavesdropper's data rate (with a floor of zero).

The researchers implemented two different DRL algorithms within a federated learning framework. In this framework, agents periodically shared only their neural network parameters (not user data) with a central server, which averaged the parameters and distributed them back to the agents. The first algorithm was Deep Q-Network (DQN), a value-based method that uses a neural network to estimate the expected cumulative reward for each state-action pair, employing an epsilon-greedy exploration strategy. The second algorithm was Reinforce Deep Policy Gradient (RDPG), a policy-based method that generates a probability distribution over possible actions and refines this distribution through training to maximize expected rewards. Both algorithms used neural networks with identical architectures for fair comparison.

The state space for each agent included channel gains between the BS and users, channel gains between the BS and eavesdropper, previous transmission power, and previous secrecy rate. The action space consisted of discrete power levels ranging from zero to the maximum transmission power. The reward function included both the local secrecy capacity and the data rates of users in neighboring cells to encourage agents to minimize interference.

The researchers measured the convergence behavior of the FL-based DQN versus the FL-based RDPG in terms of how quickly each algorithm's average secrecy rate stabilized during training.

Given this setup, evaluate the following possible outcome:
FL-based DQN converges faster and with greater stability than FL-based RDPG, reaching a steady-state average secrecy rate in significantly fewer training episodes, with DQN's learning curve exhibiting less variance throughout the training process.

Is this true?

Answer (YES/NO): NO